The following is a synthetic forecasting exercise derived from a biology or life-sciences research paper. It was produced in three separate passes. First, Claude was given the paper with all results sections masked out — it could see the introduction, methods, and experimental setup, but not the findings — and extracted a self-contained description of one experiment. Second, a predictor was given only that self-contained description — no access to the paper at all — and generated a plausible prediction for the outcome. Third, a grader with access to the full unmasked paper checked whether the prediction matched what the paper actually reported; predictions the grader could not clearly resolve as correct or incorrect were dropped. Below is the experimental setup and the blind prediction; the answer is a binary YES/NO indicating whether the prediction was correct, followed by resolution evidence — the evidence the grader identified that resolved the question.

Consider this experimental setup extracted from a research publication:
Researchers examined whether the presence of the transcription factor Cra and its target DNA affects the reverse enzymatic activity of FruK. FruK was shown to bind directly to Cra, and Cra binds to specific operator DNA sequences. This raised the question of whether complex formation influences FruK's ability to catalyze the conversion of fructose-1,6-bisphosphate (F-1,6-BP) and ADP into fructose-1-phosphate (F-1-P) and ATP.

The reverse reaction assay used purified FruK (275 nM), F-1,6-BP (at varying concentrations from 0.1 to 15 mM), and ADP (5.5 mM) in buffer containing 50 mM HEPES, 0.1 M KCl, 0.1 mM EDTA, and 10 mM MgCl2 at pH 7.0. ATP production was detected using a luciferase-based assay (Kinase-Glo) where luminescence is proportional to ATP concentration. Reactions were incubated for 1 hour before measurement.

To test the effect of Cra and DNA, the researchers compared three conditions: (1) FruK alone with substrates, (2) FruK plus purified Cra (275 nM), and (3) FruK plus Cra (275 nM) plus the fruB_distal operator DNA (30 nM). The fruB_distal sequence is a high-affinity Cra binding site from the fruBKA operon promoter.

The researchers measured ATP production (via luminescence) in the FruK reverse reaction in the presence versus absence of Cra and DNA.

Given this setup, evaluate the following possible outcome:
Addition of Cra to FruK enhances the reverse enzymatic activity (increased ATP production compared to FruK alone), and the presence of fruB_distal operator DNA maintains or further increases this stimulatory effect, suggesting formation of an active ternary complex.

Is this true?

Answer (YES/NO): NO